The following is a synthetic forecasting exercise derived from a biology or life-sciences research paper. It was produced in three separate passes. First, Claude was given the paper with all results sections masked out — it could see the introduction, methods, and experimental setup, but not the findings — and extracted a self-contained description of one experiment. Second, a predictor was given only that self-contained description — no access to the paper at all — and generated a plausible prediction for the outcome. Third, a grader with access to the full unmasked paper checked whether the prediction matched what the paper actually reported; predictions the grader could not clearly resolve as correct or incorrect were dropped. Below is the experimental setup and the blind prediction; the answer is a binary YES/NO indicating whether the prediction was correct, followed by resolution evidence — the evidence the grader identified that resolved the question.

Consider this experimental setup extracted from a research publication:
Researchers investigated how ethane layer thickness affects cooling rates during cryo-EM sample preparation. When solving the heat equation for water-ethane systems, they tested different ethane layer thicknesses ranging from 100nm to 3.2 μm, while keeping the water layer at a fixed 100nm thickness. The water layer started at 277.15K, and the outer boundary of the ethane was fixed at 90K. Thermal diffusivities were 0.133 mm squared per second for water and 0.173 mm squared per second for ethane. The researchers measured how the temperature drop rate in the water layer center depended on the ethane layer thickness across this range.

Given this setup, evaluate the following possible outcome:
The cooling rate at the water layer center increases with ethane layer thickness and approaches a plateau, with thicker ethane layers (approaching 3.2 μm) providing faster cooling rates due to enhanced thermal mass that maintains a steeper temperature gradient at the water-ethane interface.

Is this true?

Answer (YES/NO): NO